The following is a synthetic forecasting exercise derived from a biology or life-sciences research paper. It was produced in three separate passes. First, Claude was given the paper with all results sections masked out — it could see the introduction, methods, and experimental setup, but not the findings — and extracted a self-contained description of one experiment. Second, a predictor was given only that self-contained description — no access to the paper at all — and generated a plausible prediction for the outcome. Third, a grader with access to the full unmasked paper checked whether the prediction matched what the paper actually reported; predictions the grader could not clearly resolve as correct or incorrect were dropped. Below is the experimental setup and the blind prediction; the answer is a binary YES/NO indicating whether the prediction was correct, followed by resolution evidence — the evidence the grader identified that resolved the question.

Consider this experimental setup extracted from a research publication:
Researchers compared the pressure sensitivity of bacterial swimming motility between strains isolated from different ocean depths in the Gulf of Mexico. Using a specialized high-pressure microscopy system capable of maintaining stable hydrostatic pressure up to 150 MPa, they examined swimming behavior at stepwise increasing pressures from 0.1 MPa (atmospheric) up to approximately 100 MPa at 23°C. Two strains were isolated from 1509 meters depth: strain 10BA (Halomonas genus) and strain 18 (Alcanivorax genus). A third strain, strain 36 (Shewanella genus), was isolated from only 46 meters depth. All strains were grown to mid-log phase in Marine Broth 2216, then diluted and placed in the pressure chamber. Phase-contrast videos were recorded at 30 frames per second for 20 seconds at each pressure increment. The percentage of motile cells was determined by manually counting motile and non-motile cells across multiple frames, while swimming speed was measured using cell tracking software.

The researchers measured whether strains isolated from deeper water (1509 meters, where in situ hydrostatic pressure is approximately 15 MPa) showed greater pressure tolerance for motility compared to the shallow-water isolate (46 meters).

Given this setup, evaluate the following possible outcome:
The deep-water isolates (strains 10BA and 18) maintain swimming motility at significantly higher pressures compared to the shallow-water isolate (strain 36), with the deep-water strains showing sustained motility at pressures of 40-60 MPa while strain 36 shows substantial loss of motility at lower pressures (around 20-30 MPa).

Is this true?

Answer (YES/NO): NO